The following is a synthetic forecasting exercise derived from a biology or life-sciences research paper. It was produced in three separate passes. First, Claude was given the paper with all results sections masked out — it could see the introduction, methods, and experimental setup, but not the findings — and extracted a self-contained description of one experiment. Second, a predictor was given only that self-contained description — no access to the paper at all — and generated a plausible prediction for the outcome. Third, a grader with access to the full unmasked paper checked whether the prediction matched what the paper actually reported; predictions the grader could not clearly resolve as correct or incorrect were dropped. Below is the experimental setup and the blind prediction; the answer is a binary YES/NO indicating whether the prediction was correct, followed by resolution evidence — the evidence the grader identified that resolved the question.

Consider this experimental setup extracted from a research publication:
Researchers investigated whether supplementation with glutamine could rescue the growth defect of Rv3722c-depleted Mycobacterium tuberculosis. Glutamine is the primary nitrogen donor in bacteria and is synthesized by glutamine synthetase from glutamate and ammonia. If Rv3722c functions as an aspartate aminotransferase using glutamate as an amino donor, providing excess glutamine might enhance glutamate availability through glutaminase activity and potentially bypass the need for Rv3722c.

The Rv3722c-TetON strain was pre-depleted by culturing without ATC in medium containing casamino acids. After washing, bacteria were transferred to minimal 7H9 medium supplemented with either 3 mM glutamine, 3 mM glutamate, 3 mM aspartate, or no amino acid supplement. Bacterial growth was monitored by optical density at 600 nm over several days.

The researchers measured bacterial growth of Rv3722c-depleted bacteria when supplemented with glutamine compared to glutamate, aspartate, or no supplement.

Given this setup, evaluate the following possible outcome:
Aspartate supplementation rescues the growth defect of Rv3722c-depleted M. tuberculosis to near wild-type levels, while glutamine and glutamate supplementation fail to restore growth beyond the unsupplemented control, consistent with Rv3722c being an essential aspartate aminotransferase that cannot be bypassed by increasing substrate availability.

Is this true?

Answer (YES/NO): NO